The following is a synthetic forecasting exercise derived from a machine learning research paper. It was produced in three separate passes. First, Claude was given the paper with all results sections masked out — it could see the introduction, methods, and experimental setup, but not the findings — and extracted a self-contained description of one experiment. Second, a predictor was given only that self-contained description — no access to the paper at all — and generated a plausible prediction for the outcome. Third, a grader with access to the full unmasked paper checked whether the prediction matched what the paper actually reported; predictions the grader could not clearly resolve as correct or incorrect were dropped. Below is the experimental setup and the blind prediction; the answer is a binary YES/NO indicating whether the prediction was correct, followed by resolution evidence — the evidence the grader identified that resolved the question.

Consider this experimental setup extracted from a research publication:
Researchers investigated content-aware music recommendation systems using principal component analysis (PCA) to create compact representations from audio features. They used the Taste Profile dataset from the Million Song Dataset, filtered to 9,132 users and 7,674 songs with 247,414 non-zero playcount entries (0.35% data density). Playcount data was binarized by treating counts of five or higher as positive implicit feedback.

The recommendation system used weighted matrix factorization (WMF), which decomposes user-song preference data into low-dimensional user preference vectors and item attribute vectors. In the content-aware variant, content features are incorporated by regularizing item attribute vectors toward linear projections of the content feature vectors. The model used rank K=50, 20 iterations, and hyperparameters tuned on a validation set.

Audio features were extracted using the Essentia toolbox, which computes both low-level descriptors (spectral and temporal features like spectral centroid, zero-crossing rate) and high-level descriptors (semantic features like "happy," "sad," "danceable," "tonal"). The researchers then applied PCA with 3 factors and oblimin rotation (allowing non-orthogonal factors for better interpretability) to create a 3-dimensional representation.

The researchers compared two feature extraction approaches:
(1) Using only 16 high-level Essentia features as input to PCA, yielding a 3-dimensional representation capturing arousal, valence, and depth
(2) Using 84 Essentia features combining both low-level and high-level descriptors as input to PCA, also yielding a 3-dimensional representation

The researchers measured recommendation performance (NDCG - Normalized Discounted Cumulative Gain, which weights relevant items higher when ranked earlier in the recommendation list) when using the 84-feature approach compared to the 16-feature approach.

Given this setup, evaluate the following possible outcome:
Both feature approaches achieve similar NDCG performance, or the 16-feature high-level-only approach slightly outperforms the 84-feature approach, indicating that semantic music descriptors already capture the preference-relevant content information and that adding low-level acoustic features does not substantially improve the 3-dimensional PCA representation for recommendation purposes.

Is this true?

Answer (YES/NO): YES